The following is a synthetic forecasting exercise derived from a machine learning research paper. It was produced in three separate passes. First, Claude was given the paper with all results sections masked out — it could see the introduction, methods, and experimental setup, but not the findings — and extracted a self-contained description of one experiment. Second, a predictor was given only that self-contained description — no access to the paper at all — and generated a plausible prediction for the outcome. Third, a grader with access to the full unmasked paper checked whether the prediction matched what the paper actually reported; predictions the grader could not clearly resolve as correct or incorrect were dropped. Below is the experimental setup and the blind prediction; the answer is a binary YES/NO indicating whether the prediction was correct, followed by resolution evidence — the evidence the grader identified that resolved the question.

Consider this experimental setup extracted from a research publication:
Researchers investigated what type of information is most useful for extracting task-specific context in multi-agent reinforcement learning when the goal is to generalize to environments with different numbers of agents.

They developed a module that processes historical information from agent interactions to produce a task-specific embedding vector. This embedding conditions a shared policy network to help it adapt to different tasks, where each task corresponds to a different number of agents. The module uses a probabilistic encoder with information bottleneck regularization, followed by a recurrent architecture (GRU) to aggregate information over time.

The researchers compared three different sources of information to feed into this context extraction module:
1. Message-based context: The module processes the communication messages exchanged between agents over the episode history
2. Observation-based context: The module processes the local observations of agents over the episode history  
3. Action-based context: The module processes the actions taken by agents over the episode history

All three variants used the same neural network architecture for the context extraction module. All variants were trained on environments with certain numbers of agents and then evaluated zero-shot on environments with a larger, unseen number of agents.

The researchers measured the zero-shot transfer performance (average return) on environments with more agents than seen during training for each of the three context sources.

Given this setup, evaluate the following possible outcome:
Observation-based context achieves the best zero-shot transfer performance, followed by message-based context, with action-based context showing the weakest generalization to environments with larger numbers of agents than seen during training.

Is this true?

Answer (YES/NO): NO